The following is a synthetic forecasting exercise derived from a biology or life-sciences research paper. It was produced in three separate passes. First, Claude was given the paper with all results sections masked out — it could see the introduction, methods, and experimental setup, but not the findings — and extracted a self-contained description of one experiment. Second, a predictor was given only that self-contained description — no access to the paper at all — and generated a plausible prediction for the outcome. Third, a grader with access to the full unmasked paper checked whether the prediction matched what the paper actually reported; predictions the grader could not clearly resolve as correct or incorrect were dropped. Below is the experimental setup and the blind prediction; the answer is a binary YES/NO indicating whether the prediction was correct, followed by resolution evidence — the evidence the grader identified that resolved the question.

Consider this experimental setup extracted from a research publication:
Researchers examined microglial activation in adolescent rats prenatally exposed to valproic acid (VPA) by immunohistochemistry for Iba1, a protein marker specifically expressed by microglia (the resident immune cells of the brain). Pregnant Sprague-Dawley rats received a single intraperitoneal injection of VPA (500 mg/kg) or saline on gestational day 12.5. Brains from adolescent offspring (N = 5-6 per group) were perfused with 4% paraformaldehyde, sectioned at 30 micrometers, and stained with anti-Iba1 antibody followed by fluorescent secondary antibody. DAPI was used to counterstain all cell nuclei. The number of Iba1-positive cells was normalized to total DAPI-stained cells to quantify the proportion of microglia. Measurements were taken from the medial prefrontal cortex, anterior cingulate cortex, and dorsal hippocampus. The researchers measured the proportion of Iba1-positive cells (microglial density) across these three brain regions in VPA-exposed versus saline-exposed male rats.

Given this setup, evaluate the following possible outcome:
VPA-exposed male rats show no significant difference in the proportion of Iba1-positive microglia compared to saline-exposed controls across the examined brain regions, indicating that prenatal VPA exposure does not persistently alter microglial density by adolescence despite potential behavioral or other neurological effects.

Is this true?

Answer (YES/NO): NO